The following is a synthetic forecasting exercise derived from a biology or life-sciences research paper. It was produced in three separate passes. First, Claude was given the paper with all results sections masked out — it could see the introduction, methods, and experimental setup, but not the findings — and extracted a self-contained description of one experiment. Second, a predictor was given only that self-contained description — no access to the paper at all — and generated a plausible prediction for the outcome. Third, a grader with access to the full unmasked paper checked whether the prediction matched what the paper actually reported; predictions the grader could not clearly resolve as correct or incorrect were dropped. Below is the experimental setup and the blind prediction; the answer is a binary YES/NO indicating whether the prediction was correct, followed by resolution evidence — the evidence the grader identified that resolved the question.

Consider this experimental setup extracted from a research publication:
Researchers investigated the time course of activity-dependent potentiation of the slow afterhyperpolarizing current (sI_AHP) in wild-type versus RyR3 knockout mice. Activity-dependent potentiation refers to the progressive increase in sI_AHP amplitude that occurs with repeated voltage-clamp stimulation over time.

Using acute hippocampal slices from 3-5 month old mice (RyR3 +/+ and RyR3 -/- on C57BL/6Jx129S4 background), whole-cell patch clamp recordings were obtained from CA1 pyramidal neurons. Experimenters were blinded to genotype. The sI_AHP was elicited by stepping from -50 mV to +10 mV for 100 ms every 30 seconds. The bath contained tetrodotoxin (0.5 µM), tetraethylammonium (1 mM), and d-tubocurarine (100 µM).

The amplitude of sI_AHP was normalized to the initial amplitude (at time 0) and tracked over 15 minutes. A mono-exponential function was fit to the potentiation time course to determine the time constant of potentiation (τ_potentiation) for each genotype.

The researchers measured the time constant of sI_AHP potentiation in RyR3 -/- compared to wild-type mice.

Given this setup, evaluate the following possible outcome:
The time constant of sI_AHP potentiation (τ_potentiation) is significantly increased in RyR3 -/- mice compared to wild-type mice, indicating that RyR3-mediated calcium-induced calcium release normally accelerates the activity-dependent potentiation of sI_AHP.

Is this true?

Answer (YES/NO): NO